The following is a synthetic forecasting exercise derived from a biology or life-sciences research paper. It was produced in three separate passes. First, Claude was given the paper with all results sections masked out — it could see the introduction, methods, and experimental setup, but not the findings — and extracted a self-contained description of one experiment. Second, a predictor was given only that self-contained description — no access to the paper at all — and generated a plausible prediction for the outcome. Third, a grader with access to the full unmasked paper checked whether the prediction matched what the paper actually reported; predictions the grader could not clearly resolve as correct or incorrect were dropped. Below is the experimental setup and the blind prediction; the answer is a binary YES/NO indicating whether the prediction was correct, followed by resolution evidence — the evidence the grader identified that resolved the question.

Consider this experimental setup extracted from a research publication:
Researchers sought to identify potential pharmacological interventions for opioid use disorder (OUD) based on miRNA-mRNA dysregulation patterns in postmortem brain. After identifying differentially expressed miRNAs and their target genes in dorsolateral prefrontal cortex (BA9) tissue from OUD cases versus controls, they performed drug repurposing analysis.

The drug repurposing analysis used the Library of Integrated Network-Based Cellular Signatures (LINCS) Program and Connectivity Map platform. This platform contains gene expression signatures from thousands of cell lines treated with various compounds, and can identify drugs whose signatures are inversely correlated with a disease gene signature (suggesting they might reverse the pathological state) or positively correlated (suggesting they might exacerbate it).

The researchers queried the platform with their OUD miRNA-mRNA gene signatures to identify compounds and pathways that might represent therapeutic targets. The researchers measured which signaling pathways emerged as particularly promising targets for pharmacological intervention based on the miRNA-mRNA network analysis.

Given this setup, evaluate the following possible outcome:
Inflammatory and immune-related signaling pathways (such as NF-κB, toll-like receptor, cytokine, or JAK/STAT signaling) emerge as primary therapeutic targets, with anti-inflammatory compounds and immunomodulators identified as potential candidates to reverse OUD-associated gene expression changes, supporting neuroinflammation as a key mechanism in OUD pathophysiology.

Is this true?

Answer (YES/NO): NO